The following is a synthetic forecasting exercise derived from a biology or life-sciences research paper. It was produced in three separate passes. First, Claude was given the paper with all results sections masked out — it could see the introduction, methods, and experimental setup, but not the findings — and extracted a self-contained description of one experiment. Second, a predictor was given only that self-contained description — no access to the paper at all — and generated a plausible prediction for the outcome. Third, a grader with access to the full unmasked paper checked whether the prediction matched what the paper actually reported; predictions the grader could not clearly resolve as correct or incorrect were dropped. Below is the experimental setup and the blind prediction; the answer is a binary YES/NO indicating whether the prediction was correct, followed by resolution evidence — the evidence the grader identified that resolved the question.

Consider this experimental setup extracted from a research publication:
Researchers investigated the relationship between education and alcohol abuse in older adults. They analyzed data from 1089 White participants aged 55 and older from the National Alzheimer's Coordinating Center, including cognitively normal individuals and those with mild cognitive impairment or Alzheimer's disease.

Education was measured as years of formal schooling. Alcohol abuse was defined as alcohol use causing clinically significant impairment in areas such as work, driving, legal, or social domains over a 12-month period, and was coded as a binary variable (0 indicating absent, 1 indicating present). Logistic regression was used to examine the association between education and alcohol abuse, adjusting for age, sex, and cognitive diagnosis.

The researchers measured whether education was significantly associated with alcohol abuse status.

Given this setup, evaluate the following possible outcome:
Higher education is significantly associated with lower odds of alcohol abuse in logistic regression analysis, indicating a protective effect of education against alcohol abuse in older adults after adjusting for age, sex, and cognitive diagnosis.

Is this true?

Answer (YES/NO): NO